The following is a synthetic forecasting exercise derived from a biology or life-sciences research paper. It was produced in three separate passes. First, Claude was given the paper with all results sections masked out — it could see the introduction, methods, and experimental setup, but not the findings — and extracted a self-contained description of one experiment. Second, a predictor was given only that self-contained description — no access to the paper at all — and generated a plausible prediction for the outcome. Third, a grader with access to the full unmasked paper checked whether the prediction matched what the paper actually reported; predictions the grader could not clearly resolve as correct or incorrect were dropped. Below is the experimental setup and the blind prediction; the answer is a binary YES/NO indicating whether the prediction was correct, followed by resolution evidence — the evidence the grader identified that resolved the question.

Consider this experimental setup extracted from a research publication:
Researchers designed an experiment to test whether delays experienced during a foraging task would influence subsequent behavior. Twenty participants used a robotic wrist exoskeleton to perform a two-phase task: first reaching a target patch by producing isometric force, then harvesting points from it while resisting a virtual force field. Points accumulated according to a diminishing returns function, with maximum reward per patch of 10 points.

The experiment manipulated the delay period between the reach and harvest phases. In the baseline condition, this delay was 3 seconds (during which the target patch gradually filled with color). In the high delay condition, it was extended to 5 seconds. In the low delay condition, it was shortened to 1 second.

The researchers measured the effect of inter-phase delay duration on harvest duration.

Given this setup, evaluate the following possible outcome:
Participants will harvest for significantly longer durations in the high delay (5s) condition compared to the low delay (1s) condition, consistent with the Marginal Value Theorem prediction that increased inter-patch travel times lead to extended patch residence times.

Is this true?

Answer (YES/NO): YES